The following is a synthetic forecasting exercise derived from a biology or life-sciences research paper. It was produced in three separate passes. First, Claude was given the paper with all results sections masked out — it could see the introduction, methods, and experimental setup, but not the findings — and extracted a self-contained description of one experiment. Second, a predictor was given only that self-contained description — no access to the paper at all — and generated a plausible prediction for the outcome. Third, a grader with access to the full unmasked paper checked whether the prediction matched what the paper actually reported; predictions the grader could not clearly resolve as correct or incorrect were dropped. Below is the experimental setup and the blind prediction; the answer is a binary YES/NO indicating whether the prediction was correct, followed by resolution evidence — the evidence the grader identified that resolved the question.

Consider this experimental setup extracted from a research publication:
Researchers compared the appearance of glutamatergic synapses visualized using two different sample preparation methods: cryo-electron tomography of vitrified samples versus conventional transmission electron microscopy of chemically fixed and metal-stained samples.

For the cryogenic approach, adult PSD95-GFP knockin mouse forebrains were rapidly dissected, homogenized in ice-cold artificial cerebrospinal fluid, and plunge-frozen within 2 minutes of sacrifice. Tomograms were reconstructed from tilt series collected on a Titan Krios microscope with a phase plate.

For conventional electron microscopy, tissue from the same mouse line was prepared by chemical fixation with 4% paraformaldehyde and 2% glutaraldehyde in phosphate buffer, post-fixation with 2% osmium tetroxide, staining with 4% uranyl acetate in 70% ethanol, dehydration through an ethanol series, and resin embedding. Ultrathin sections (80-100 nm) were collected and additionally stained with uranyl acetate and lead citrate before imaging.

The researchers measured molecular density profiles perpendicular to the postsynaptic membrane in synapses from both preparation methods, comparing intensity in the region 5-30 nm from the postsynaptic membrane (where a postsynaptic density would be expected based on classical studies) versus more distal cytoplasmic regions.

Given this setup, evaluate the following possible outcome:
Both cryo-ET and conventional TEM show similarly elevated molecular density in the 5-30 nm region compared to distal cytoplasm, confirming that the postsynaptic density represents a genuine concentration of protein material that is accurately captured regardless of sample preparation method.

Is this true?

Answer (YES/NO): NO